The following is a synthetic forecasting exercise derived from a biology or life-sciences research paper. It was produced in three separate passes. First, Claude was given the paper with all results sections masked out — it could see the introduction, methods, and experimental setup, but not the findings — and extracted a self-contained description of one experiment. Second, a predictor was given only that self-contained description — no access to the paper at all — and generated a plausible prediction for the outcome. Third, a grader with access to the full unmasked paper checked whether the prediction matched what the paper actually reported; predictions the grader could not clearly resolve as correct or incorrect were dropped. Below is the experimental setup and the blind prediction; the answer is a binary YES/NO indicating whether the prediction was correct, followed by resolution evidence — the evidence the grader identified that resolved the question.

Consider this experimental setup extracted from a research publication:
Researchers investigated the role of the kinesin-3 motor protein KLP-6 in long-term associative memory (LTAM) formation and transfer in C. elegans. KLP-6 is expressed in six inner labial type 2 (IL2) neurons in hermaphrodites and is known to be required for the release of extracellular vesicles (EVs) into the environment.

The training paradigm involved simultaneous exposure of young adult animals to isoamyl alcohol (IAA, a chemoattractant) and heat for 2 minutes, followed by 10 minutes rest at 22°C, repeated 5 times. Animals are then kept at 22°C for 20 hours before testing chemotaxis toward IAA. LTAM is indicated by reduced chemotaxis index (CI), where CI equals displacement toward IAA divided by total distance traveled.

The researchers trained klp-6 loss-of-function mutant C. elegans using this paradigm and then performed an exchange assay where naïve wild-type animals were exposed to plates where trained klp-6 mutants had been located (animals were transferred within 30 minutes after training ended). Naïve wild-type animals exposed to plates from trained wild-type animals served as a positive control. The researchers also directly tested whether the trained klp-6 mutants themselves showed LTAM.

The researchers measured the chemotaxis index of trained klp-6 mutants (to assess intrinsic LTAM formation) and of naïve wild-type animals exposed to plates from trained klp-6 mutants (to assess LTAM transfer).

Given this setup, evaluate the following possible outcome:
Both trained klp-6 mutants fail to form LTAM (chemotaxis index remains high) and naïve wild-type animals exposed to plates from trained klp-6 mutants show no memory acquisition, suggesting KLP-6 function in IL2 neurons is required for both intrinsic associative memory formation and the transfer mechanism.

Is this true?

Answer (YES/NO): YES